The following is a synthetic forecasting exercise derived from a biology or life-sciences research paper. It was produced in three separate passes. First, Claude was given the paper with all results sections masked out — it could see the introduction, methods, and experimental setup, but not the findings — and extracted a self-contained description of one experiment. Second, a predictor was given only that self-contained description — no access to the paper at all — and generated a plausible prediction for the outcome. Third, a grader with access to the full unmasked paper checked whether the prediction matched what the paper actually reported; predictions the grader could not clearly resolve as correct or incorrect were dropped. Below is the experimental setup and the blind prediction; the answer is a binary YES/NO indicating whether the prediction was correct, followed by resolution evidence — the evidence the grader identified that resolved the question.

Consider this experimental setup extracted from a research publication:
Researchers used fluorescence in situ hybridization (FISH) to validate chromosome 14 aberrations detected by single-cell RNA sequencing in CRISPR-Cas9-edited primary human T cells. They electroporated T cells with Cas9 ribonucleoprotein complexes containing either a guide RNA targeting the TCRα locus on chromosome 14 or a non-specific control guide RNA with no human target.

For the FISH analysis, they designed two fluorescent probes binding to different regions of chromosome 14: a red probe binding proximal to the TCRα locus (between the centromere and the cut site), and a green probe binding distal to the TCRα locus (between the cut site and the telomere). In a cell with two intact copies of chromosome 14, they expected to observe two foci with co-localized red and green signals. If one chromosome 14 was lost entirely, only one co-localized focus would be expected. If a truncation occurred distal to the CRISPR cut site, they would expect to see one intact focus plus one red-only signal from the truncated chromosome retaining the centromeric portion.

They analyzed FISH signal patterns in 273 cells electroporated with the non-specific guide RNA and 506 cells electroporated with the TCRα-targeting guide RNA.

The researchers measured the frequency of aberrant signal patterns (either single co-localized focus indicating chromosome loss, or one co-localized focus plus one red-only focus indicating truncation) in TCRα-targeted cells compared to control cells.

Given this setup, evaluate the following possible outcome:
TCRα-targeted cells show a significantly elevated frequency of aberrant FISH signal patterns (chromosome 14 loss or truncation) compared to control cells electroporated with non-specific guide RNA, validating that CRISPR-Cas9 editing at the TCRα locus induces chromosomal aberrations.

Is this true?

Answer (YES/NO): YES